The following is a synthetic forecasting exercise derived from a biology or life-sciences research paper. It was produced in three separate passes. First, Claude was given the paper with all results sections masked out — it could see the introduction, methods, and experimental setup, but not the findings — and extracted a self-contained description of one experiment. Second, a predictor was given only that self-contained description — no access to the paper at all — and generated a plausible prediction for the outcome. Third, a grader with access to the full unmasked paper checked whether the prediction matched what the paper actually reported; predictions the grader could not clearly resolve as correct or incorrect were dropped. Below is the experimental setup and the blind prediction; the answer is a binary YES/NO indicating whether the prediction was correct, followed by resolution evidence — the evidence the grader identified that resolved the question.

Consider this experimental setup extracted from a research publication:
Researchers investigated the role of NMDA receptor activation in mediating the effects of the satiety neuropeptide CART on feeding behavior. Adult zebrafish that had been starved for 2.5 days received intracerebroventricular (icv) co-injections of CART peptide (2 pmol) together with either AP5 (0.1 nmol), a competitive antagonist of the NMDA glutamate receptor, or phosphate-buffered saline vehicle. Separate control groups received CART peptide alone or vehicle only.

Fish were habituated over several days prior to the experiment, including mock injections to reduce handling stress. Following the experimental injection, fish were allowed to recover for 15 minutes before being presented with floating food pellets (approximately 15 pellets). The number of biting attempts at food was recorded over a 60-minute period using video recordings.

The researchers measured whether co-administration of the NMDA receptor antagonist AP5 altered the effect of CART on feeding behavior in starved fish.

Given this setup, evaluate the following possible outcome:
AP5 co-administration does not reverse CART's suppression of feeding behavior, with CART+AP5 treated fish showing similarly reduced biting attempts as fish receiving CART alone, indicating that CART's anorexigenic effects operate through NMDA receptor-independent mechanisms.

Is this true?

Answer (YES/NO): NO